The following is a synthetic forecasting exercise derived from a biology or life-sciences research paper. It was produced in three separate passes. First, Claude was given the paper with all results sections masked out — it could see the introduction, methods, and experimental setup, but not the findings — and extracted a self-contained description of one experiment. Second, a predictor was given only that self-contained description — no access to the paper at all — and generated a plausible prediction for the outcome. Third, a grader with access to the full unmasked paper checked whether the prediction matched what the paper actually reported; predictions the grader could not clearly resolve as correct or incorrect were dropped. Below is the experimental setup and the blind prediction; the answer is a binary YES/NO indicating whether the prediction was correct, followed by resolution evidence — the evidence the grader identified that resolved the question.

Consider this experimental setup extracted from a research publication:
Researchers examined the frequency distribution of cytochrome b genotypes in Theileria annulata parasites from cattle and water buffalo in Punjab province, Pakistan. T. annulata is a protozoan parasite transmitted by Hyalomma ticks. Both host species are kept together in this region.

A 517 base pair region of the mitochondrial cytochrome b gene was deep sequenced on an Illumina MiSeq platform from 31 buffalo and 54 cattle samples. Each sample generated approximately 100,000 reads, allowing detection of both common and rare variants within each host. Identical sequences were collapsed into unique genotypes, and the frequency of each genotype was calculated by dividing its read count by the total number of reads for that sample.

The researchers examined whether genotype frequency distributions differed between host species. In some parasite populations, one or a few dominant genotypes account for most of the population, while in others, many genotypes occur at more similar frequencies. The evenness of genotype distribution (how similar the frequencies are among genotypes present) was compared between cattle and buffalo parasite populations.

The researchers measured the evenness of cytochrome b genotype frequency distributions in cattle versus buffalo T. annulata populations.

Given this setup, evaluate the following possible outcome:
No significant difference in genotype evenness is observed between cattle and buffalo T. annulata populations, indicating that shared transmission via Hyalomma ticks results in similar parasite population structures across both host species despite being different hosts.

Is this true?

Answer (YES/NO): NO